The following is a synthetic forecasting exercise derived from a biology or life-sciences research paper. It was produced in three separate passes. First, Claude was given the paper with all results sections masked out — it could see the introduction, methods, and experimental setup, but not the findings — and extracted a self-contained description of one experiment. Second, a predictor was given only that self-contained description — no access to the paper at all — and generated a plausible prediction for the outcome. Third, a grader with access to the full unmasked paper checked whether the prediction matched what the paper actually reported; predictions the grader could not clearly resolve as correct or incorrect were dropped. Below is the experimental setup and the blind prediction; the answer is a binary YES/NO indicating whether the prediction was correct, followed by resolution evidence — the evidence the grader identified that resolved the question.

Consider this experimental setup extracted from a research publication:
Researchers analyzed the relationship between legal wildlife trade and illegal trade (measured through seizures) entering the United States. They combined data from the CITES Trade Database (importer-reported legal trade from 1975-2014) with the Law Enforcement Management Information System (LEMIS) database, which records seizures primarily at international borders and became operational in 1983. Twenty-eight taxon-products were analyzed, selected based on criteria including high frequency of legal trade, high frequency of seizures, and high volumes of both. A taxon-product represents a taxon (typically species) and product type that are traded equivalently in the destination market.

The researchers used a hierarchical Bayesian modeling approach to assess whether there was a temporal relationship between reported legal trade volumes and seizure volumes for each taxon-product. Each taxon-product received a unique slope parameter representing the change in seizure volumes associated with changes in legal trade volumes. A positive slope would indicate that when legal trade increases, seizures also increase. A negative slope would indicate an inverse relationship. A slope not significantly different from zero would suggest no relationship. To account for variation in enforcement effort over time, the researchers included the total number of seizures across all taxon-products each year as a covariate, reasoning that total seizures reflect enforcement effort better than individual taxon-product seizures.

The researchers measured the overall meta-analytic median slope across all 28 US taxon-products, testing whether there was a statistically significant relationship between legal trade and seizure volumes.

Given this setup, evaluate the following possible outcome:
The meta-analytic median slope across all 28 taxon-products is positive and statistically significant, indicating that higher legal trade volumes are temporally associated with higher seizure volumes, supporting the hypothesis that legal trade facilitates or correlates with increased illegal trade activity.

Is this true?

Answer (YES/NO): YES